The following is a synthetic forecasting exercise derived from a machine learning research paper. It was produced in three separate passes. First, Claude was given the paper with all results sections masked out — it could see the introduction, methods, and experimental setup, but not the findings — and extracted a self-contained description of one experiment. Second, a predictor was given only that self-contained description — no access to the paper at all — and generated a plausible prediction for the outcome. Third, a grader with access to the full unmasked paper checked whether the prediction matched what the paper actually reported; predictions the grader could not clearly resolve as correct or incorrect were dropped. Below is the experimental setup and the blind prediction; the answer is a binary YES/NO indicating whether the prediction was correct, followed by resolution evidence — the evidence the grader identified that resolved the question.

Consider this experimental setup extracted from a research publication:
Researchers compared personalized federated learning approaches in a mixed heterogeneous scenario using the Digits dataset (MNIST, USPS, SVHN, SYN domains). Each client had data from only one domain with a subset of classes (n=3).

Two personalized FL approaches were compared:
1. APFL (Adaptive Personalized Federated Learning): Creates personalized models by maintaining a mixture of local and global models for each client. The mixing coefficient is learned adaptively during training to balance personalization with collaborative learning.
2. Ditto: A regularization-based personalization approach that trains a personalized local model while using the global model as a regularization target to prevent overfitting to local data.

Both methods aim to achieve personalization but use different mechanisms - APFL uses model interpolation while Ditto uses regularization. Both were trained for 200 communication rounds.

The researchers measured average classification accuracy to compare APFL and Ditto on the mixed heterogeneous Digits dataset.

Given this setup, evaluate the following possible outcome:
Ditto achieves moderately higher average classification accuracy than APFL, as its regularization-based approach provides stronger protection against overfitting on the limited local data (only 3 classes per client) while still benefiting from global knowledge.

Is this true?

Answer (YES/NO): NO